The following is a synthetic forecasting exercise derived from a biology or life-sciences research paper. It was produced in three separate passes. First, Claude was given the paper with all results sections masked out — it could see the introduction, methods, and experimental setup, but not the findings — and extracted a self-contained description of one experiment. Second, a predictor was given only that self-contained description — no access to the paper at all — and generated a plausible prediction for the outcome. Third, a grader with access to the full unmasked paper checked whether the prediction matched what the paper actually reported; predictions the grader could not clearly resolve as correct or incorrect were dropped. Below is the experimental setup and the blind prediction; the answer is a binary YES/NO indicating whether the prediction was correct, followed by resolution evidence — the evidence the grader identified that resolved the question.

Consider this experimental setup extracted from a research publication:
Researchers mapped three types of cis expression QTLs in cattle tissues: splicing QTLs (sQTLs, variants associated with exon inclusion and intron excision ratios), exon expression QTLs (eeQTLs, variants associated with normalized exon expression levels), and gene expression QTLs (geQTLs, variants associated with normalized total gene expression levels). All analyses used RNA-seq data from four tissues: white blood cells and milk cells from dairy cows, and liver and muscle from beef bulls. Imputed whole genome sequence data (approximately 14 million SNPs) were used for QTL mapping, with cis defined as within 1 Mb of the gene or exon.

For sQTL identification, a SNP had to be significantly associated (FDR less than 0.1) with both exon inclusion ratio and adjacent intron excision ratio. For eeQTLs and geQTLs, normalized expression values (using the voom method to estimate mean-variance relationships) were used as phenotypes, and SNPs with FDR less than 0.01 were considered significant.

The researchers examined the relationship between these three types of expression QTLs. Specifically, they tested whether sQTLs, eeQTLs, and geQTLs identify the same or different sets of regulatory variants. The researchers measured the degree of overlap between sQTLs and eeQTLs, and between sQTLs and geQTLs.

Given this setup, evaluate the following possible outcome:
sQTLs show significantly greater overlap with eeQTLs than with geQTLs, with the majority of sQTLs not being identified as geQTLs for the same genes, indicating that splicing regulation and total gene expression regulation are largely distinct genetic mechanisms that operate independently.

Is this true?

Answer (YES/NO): NO